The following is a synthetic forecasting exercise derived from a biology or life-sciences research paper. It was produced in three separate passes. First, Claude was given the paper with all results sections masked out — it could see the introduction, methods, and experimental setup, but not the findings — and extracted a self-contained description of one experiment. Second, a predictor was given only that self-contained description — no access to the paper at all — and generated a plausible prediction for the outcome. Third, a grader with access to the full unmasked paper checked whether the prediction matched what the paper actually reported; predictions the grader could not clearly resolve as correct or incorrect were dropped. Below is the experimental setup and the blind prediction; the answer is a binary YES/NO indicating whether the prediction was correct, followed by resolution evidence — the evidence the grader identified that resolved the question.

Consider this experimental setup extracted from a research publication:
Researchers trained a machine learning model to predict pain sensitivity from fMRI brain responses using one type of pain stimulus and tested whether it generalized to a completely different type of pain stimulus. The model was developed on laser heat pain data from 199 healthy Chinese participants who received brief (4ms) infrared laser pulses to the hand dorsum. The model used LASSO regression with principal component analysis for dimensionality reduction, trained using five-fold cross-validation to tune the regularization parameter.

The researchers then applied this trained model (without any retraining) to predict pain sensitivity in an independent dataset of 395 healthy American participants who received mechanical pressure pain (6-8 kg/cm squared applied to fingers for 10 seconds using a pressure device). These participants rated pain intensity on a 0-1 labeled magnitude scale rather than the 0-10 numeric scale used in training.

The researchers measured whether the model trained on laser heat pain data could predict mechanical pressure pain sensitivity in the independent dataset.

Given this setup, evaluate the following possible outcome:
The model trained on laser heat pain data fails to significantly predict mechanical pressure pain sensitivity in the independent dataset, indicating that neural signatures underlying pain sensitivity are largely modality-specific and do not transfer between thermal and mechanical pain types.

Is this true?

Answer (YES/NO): NO